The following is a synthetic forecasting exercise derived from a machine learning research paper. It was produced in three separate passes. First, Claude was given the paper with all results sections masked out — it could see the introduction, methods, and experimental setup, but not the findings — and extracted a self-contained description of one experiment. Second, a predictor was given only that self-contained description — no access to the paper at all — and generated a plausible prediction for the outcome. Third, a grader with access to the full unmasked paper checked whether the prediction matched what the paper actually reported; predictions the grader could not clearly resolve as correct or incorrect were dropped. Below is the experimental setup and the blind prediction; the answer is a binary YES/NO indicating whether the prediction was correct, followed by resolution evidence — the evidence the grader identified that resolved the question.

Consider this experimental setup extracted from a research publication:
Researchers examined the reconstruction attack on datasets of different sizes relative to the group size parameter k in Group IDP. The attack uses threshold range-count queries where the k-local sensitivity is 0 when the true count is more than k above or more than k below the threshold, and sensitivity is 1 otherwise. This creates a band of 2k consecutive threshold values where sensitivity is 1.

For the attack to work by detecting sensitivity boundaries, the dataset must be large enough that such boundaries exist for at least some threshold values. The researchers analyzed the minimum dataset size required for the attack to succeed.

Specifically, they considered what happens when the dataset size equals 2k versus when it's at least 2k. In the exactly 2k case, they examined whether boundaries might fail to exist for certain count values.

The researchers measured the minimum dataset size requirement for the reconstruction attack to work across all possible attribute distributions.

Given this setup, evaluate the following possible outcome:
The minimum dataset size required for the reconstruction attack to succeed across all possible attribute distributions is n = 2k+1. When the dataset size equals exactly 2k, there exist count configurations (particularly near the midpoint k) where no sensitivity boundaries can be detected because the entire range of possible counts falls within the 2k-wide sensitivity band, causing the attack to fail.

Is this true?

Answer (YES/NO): NO